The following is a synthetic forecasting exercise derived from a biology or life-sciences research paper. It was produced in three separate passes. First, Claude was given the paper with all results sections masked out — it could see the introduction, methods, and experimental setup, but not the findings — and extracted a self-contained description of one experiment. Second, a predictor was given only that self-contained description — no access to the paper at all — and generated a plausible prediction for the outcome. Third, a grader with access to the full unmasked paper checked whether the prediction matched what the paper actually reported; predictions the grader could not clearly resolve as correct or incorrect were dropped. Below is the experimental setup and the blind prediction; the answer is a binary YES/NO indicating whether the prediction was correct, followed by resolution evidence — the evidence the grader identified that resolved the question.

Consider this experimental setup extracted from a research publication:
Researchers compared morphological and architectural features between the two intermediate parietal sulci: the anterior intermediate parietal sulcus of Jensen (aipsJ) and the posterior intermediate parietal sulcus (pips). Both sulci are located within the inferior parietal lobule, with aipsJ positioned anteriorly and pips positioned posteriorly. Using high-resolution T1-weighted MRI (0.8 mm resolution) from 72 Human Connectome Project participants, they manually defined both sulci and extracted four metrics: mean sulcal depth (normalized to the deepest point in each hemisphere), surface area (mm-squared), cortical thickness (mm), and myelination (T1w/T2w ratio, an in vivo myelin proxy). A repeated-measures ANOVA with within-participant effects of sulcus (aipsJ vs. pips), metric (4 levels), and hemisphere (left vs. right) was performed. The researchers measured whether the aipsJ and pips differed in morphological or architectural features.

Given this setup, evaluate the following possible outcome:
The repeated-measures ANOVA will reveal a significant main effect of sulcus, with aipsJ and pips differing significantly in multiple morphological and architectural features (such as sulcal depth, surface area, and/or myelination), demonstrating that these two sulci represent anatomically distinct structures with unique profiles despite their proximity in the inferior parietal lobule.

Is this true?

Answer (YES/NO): YES